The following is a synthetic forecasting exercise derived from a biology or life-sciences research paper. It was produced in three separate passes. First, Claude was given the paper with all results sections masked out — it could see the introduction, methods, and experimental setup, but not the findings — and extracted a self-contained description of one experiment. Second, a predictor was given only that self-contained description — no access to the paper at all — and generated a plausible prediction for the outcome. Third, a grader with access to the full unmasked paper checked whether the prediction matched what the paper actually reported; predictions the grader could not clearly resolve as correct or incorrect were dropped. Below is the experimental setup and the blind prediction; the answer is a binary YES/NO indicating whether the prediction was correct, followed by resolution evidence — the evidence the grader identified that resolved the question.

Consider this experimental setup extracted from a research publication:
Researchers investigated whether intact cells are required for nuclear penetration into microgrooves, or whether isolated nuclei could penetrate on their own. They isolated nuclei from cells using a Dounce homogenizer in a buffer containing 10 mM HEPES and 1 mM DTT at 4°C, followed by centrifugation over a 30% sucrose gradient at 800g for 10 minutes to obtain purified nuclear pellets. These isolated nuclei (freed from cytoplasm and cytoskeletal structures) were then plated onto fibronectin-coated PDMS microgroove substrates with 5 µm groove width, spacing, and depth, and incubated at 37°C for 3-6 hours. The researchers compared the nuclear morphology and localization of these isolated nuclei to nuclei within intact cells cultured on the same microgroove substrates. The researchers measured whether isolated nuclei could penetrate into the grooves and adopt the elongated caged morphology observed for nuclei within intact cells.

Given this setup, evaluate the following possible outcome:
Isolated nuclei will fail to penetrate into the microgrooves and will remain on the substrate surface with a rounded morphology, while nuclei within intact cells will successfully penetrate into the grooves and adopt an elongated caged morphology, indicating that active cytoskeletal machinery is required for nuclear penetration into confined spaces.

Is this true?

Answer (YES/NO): NO